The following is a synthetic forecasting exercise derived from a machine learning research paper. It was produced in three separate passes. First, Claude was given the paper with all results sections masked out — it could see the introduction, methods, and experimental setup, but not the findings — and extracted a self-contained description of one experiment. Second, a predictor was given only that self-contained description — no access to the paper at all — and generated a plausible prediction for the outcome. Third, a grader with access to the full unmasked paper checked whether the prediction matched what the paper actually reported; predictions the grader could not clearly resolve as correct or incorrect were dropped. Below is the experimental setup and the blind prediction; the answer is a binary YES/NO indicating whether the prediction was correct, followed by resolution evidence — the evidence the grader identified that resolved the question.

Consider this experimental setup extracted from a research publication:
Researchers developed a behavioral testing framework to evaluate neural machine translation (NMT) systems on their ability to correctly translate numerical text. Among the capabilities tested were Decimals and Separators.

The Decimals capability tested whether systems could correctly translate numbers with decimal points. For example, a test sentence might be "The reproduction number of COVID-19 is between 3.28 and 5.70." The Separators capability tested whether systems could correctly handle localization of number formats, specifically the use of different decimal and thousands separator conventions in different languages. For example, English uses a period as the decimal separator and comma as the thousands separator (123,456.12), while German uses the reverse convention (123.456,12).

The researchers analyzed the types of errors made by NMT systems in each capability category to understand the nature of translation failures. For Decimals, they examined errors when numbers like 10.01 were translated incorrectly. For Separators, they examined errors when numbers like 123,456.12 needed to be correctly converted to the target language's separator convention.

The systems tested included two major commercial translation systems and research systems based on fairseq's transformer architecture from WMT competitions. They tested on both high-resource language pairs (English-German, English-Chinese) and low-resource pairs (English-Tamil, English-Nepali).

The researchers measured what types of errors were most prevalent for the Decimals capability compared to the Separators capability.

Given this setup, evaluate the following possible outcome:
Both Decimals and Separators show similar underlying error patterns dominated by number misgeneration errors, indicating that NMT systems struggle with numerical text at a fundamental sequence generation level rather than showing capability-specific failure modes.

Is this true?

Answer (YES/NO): NO